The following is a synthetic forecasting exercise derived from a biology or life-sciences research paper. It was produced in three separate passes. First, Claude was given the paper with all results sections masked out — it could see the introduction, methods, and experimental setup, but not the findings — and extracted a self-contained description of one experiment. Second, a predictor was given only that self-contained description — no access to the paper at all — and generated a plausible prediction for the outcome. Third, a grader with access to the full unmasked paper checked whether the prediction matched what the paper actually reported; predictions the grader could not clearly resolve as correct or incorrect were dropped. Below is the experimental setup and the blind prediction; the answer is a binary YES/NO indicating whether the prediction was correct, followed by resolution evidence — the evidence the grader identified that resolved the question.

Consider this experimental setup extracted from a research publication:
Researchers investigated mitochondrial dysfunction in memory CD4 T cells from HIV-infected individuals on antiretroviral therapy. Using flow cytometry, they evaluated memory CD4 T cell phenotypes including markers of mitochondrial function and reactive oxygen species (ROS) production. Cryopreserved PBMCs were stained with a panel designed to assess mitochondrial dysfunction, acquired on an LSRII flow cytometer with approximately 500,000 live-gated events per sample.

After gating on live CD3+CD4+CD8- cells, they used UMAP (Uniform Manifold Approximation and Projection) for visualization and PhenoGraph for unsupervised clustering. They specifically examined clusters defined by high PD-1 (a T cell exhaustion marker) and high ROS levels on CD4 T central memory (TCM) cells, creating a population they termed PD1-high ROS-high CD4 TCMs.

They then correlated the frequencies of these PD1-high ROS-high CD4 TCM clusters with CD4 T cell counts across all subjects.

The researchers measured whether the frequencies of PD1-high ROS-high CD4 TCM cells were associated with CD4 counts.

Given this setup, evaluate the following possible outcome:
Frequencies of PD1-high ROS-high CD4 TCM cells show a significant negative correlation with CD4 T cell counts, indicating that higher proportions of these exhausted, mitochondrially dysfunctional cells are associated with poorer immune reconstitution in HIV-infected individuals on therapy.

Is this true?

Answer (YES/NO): YES